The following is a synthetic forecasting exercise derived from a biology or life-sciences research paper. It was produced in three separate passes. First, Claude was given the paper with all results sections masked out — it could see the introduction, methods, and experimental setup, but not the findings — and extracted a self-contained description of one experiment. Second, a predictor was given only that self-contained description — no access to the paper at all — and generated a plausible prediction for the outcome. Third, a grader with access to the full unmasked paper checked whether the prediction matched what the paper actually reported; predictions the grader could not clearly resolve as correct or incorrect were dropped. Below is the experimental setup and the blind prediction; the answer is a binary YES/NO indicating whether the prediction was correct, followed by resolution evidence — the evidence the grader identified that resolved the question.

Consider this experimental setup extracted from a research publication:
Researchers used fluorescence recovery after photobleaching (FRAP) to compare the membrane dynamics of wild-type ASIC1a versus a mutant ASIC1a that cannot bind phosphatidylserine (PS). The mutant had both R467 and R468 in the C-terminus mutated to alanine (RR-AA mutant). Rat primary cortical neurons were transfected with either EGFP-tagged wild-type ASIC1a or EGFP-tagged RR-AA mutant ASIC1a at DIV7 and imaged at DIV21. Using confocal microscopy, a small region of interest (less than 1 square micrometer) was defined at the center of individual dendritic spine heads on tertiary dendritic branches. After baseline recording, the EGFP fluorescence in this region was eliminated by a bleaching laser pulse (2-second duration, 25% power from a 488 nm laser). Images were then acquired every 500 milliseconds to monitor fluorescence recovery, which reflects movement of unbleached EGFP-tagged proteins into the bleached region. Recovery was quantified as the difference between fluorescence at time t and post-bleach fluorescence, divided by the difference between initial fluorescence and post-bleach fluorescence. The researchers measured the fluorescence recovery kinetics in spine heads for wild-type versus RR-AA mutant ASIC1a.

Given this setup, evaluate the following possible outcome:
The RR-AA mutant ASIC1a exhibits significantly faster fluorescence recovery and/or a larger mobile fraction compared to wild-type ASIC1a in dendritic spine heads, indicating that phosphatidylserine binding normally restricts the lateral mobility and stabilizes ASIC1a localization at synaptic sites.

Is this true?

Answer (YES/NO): NO